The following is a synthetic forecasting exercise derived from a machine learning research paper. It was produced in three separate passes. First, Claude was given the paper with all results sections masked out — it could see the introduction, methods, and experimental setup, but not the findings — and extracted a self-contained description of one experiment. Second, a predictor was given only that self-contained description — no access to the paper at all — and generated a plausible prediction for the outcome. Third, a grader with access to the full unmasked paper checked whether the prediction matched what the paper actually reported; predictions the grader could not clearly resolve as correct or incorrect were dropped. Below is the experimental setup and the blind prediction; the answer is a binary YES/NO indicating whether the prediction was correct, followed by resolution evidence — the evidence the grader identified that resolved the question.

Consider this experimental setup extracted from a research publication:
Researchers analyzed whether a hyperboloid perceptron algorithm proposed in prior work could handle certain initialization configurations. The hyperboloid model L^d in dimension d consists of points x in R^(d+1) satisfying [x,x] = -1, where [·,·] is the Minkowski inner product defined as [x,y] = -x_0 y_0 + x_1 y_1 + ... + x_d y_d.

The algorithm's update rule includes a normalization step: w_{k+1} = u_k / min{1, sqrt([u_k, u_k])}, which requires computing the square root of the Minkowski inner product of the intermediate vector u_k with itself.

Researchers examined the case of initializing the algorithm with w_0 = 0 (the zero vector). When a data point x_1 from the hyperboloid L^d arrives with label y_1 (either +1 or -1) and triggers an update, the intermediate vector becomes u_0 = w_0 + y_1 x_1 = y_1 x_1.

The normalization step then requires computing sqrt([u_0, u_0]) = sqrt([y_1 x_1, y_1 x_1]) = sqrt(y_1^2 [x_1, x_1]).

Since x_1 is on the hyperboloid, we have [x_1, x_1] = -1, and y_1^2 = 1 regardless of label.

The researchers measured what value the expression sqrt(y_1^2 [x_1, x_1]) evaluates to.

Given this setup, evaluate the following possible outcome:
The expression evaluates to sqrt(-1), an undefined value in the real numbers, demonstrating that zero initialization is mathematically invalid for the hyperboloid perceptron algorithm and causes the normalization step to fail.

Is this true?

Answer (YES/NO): YES